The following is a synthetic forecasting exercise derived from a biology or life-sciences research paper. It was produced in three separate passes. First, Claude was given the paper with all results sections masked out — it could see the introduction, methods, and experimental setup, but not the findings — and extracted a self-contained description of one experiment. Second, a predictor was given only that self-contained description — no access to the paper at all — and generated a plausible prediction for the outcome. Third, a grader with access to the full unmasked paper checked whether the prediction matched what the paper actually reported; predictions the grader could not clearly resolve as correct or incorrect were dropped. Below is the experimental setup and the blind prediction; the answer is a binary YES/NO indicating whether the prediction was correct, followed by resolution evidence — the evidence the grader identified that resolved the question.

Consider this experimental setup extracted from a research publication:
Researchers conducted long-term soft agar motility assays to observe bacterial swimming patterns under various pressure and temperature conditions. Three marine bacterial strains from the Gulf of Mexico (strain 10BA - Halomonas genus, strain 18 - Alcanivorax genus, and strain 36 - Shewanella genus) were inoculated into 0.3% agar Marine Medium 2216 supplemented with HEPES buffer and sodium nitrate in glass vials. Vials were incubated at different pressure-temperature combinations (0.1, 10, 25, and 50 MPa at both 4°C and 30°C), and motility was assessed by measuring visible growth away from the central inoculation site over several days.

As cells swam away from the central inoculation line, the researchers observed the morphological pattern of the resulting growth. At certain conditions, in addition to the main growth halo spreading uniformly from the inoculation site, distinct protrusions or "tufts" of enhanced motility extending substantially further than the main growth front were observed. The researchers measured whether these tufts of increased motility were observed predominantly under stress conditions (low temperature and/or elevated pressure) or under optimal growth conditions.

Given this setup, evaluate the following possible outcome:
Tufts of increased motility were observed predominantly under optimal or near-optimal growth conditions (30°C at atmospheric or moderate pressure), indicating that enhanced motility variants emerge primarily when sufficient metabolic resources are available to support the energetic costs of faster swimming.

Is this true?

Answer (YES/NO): NO